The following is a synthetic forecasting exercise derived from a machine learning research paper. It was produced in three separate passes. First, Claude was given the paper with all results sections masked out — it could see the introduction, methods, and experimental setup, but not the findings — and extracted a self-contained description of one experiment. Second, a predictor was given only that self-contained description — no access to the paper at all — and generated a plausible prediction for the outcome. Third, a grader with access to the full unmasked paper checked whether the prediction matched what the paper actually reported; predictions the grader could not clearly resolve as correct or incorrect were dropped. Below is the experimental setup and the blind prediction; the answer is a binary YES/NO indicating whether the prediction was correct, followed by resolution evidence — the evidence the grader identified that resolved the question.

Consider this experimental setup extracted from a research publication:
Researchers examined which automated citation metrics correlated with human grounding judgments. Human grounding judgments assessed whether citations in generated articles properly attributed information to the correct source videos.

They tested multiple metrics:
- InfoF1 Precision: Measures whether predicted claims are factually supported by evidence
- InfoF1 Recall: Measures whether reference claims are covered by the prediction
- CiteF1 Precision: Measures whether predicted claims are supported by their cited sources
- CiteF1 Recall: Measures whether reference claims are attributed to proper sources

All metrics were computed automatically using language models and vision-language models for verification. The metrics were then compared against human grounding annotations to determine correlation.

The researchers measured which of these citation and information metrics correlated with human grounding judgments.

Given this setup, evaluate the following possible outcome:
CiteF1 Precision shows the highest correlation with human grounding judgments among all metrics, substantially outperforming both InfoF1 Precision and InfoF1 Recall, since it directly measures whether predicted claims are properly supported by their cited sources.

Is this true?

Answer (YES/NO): NO